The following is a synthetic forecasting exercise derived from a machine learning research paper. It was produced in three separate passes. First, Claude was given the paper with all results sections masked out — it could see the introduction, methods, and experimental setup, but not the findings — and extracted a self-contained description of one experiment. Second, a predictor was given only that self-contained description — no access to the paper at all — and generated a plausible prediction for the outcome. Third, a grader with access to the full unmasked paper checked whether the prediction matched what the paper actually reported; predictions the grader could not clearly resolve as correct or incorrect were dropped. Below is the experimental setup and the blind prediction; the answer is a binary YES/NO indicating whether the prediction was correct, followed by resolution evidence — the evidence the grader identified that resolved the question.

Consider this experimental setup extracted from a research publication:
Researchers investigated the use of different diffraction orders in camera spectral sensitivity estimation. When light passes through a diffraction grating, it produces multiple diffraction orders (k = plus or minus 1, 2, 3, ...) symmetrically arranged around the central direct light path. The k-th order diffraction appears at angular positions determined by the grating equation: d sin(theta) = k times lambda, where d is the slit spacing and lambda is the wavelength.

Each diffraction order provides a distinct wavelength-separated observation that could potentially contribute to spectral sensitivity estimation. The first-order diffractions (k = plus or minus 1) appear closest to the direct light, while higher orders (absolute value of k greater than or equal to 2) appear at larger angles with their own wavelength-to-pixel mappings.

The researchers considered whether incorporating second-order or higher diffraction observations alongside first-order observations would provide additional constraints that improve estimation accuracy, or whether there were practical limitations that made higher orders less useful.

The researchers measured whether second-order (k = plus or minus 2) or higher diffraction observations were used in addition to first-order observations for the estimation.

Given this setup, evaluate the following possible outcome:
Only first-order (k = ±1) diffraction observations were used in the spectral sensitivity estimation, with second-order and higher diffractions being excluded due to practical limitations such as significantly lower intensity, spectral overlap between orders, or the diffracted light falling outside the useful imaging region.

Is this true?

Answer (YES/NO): YES